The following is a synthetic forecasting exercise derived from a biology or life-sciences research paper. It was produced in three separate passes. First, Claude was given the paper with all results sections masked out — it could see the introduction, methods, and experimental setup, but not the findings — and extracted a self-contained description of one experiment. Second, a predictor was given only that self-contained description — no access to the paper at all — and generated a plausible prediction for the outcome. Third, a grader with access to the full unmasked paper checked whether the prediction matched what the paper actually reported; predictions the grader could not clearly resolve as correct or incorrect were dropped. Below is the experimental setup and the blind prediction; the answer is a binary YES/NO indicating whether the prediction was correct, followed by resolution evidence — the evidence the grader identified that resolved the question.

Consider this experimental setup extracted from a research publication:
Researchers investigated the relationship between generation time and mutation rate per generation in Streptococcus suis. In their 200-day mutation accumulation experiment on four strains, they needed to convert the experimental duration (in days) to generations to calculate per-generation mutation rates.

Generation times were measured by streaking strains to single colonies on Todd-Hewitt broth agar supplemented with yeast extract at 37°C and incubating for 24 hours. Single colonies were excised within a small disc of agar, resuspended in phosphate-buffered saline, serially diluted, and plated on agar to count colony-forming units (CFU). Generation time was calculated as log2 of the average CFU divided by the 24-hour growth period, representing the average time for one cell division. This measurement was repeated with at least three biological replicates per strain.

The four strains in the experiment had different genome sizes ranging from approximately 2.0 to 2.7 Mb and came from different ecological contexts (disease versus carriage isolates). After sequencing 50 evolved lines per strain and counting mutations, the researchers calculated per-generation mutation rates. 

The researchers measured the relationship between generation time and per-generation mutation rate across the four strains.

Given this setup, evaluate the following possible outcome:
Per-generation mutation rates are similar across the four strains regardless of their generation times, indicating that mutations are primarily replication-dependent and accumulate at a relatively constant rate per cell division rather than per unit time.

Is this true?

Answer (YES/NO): NO